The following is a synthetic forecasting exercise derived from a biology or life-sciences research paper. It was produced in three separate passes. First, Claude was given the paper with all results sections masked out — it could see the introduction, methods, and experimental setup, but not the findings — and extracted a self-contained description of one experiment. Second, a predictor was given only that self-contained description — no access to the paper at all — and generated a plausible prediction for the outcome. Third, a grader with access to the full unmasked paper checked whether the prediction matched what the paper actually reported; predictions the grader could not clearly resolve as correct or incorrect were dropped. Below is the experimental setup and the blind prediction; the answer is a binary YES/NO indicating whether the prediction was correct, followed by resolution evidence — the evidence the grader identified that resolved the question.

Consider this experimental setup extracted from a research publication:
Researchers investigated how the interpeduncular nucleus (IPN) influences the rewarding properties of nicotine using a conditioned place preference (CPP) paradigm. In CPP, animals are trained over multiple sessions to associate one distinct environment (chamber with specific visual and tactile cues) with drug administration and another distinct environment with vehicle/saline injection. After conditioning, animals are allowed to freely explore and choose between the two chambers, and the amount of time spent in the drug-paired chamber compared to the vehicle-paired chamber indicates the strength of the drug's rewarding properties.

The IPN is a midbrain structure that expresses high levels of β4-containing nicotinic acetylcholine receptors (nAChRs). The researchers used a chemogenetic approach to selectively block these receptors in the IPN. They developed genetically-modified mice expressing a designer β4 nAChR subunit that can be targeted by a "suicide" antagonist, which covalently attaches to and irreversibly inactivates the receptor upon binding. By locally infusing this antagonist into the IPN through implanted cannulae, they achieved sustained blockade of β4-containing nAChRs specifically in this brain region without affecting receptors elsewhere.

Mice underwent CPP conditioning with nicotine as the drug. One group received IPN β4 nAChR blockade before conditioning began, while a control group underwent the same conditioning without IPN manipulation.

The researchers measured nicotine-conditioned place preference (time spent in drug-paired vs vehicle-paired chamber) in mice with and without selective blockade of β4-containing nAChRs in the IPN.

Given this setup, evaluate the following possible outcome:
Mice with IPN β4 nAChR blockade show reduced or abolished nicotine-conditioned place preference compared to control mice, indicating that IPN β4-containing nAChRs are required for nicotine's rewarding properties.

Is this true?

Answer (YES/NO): NO